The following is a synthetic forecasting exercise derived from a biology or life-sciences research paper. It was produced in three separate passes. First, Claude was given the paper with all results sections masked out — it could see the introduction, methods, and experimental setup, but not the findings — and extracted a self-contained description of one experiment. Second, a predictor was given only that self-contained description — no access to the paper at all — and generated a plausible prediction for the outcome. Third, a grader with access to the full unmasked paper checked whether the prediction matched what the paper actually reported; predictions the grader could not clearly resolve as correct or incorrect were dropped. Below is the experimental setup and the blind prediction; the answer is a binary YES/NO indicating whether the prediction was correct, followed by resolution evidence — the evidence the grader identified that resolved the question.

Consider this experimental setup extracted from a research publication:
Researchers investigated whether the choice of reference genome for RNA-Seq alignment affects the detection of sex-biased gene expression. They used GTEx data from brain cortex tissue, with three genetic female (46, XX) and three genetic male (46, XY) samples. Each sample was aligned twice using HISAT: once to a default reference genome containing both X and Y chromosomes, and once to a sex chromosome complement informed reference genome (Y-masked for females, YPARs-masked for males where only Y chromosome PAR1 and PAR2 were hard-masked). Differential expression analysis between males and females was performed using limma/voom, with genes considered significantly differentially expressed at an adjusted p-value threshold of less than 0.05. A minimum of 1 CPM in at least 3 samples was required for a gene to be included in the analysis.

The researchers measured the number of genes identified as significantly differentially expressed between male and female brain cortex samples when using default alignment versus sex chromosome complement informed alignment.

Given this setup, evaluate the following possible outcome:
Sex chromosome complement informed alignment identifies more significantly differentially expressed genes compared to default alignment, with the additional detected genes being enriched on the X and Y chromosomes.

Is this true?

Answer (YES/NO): NO